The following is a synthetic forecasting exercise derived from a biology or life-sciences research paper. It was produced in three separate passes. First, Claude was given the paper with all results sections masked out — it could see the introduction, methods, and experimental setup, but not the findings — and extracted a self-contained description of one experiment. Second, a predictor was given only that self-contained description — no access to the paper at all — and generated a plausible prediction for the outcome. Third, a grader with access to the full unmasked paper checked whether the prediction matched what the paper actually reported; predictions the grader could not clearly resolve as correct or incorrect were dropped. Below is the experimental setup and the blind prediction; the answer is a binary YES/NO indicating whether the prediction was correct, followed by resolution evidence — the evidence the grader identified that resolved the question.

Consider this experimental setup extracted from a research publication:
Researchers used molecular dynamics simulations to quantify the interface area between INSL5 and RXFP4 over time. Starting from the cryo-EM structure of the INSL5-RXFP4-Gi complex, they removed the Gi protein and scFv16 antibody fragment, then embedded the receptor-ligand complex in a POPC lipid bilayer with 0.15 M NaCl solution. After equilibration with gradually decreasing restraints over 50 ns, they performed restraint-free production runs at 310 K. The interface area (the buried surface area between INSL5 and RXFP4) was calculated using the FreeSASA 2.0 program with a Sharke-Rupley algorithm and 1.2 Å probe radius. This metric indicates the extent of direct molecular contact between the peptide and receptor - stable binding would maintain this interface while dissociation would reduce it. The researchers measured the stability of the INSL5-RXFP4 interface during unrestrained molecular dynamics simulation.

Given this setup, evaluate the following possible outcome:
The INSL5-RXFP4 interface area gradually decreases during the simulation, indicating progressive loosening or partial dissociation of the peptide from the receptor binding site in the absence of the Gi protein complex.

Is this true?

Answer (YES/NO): NO